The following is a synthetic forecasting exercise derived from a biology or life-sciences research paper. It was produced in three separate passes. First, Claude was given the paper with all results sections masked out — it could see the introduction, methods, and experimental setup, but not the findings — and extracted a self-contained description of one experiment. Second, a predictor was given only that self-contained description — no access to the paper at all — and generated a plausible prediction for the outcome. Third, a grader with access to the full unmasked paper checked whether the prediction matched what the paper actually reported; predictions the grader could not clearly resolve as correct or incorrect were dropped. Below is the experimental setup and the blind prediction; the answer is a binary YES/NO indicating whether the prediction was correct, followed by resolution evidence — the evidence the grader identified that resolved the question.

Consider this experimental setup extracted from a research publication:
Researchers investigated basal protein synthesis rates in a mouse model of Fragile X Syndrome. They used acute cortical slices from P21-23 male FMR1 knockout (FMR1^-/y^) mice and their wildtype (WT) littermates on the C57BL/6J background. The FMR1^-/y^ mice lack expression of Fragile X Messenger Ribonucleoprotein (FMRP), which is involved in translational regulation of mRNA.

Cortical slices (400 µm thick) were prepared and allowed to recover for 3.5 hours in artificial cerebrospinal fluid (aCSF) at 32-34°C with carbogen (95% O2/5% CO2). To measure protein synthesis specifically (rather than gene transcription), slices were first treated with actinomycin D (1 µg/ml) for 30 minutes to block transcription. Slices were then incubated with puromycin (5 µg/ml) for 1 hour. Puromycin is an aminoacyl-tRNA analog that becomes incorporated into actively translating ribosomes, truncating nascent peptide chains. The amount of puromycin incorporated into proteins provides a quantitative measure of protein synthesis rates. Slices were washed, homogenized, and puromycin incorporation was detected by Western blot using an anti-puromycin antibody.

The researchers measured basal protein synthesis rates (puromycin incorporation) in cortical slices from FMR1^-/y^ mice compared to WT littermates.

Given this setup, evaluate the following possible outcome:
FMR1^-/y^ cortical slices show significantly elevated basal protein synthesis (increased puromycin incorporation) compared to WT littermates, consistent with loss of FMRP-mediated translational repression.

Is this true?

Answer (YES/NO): YES